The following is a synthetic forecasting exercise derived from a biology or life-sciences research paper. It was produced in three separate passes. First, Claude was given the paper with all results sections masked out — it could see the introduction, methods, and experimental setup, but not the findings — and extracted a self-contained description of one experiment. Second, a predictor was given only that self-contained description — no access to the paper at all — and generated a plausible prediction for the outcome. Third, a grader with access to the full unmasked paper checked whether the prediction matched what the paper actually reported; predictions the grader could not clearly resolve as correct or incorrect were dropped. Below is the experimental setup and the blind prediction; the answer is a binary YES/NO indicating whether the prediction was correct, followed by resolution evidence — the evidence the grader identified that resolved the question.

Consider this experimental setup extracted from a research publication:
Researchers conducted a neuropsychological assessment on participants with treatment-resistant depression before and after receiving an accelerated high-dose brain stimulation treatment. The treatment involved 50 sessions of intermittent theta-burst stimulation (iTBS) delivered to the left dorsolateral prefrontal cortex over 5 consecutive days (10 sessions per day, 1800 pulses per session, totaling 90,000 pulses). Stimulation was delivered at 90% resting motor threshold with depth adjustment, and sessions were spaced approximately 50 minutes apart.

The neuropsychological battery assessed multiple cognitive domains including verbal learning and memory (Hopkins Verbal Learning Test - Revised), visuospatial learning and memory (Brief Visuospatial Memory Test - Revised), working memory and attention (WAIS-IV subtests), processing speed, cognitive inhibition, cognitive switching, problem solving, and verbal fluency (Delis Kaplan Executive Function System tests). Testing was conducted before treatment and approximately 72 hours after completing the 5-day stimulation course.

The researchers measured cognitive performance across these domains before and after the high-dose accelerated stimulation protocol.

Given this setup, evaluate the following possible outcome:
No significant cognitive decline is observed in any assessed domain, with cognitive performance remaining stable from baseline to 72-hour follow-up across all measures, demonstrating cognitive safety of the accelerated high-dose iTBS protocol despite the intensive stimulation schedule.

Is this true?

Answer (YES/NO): YES